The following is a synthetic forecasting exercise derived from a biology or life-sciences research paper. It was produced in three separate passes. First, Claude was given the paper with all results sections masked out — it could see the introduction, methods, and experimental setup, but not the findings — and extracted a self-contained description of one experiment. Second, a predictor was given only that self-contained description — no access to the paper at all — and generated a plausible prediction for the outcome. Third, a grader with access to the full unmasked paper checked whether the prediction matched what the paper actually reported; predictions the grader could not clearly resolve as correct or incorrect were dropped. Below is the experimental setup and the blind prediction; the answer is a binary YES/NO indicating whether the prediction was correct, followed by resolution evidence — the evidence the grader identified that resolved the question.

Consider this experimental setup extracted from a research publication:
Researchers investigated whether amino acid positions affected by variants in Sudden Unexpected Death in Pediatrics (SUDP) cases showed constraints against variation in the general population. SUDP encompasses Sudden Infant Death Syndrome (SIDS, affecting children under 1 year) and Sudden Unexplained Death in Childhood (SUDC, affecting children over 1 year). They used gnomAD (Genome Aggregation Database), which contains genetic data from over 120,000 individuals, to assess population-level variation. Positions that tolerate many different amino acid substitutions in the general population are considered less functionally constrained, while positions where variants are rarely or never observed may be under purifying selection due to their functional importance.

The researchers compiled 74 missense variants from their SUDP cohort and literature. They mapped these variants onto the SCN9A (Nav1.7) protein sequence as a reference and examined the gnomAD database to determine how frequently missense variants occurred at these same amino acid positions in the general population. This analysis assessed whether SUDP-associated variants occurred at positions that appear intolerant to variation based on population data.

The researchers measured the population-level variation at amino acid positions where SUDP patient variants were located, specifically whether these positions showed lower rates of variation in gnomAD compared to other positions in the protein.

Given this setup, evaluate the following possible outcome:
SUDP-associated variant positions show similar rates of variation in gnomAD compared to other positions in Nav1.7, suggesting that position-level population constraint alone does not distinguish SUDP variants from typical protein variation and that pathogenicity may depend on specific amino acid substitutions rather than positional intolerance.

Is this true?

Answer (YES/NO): NO